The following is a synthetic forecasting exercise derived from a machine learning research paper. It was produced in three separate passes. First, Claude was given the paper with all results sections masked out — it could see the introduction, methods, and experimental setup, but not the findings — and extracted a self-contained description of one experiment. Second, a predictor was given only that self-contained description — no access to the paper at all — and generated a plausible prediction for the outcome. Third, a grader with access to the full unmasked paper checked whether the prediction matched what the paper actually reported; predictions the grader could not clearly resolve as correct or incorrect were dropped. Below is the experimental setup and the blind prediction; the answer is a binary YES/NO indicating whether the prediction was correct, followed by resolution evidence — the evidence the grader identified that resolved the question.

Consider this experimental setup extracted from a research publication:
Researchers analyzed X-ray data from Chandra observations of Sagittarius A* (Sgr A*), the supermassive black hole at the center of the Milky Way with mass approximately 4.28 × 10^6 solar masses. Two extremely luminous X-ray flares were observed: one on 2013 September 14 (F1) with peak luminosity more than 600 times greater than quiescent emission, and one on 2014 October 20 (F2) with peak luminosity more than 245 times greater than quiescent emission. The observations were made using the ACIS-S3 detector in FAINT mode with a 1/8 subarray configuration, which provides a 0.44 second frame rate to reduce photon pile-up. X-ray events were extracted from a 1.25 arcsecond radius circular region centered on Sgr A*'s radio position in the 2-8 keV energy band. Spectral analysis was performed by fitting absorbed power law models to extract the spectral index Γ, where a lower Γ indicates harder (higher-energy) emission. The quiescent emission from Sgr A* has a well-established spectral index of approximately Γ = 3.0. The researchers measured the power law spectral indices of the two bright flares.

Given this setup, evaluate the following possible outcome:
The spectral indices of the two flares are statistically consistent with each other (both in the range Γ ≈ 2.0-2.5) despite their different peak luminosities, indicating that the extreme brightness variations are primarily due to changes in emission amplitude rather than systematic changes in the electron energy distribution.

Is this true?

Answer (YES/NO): YES